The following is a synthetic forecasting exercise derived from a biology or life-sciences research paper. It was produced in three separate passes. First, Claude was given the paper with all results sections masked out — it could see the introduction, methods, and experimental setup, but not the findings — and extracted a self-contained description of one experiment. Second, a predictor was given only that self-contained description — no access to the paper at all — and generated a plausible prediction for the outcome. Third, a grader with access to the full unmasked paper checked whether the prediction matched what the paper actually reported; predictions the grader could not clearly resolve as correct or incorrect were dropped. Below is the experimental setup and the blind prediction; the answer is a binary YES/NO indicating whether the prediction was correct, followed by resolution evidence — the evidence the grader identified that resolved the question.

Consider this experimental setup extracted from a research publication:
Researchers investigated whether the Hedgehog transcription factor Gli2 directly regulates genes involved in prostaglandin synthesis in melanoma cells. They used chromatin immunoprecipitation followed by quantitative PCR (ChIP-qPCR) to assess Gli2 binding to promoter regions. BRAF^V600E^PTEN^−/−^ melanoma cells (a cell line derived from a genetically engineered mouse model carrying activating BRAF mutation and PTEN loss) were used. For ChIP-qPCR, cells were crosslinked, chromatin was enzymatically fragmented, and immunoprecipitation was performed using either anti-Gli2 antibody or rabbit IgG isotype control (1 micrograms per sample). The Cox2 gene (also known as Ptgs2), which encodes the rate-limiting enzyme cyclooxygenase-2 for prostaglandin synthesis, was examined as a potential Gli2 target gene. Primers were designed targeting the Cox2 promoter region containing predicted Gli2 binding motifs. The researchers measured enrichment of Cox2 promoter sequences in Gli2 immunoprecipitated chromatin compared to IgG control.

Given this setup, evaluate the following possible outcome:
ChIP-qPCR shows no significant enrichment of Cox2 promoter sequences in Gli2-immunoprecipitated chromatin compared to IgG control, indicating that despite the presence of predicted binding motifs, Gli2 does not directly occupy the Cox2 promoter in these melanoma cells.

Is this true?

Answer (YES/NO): NO